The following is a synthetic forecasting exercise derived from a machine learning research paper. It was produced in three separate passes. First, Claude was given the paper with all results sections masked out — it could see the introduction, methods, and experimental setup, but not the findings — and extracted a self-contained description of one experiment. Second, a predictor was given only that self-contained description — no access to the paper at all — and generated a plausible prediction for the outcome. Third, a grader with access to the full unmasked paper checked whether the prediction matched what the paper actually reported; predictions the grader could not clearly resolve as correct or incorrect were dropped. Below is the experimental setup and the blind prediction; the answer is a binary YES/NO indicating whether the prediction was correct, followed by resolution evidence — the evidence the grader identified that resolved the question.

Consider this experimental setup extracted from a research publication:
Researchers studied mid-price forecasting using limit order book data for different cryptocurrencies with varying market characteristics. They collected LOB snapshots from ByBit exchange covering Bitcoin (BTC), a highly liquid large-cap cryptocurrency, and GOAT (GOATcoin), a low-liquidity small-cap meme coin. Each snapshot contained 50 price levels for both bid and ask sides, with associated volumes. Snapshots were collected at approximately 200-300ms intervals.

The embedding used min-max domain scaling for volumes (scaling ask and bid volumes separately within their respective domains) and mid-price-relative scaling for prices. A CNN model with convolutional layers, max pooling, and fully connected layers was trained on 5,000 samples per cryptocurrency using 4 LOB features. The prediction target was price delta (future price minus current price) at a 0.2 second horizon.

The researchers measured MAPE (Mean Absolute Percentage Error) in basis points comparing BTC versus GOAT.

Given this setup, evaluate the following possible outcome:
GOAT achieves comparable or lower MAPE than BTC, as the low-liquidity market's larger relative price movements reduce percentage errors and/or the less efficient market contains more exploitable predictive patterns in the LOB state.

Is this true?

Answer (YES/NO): NO